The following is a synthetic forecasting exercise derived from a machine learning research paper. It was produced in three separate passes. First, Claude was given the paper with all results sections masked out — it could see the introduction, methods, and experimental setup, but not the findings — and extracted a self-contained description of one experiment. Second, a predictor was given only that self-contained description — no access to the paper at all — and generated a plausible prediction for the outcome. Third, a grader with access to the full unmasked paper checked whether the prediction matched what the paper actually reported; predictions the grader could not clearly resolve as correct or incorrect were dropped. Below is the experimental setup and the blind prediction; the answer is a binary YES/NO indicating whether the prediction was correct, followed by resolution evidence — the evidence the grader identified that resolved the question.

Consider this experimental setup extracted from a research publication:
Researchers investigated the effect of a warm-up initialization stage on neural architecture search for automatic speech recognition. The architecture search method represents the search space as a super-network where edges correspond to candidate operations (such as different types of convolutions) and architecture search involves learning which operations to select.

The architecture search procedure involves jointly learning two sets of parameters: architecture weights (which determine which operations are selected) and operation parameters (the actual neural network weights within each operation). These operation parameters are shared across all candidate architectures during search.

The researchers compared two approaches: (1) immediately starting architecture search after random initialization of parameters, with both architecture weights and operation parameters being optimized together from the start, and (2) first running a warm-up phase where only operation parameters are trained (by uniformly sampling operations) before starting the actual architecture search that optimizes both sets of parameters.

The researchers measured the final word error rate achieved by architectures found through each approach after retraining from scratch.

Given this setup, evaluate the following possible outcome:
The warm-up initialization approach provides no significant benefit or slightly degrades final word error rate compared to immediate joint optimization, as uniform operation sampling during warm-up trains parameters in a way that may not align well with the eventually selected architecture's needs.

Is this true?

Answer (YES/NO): NO